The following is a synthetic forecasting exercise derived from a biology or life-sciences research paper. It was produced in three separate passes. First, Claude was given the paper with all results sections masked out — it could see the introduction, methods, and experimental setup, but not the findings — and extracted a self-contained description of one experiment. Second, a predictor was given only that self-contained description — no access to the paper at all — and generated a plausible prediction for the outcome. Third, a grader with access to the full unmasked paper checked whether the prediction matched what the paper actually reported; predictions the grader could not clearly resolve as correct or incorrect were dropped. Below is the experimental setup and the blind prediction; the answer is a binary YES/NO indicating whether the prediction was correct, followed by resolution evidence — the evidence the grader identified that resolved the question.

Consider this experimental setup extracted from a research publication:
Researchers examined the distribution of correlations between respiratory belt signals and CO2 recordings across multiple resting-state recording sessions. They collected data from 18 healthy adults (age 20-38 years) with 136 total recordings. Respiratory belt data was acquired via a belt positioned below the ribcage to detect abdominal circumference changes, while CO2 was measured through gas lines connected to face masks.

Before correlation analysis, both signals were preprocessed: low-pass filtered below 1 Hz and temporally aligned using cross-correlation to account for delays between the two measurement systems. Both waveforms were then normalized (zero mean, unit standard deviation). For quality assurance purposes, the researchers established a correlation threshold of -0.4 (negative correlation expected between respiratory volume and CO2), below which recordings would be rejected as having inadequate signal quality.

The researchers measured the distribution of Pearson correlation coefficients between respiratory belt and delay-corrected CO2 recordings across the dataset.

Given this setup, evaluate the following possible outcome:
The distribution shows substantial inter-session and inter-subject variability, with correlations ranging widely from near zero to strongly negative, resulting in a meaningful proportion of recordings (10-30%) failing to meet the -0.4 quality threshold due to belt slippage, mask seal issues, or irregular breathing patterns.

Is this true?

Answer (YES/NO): NO